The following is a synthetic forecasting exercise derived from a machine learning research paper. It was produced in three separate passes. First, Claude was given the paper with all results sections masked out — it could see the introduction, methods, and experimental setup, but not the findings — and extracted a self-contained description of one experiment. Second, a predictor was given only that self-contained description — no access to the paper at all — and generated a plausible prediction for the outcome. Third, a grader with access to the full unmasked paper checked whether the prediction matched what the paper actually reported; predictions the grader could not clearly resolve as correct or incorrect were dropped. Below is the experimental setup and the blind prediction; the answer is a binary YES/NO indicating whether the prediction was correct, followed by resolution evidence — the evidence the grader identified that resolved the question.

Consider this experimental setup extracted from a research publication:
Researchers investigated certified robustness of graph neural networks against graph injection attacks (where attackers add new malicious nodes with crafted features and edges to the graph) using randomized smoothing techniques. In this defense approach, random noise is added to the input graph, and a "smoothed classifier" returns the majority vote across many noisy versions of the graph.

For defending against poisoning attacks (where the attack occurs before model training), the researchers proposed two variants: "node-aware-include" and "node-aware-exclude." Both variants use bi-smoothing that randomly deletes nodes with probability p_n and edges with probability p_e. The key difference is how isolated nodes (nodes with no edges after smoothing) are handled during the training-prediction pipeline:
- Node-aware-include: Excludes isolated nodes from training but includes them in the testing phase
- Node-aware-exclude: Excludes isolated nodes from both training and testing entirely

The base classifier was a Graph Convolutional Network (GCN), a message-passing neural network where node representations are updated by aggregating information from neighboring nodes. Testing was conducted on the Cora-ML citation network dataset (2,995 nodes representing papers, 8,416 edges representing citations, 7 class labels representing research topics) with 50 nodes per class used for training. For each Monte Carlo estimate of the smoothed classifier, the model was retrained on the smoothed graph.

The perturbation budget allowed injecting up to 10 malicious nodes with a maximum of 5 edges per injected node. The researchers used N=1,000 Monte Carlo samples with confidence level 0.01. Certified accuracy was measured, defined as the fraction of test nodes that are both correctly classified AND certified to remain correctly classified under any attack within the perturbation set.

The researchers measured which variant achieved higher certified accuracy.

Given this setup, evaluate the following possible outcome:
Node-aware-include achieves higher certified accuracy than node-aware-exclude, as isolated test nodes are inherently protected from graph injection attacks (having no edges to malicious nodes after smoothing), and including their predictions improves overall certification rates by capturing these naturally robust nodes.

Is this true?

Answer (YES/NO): NO